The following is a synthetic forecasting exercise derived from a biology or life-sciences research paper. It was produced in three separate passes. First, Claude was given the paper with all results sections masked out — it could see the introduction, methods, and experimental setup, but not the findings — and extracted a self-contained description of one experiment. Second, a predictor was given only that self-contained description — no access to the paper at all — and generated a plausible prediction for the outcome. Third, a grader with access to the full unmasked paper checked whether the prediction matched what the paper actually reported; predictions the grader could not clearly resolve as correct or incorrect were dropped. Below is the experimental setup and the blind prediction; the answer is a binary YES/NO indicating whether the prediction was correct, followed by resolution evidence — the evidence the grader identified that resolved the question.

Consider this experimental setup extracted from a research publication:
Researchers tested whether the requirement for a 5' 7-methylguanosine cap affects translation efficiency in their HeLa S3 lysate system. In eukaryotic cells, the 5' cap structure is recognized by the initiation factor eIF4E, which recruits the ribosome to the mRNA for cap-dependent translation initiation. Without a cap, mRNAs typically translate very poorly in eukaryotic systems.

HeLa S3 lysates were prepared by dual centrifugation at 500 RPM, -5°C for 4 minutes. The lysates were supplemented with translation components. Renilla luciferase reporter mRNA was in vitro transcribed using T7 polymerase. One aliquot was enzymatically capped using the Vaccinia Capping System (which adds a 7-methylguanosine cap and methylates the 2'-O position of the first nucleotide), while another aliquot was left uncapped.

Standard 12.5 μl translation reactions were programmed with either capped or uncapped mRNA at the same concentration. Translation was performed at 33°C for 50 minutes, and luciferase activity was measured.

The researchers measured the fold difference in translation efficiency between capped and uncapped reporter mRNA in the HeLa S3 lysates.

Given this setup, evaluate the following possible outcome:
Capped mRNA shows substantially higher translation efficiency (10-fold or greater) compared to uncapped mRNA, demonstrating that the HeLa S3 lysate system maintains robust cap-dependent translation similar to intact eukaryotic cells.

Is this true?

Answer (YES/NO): YES